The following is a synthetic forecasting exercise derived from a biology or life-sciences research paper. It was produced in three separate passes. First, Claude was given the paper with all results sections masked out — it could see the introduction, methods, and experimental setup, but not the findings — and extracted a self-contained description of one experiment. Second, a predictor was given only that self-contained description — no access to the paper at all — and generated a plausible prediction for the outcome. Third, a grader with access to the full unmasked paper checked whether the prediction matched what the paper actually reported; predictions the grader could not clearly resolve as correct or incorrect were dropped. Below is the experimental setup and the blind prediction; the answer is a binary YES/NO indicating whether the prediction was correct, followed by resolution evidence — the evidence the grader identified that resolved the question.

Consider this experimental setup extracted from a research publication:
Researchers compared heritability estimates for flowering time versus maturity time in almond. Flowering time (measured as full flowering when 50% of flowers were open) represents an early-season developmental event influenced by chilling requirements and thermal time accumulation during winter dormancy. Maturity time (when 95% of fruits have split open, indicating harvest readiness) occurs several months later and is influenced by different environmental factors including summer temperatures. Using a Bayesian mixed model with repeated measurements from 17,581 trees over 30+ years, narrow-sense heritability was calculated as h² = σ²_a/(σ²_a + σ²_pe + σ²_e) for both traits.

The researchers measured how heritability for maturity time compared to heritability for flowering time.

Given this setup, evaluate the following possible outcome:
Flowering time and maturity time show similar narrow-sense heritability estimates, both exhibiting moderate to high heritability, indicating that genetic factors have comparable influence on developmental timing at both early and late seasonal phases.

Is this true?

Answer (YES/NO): NO